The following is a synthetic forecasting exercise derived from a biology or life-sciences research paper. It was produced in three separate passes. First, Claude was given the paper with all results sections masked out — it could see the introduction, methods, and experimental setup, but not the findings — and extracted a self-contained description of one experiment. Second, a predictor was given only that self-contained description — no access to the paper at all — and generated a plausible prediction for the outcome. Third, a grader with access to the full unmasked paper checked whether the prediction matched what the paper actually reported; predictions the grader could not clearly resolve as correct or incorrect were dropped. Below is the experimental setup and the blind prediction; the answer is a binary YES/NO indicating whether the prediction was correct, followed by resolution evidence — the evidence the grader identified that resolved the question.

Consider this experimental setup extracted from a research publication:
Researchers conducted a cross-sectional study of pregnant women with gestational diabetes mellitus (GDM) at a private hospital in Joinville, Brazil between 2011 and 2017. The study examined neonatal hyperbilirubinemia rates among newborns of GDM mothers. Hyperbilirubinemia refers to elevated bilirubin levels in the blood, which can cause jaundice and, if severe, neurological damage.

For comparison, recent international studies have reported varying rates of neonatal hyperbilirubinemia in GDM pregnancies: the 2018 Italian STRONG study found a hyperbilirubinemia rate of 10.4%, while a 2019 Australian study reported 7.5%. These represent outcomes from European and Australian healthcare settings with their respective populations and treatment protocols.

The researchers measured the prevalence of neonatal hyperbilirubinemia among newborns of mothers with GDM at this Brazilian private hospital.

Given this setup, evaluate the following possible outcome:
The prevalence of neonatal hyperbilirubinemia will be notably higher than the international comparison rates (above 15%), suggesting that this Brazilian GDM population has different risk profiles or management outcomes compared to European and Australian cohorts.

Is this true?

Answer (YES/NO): YES